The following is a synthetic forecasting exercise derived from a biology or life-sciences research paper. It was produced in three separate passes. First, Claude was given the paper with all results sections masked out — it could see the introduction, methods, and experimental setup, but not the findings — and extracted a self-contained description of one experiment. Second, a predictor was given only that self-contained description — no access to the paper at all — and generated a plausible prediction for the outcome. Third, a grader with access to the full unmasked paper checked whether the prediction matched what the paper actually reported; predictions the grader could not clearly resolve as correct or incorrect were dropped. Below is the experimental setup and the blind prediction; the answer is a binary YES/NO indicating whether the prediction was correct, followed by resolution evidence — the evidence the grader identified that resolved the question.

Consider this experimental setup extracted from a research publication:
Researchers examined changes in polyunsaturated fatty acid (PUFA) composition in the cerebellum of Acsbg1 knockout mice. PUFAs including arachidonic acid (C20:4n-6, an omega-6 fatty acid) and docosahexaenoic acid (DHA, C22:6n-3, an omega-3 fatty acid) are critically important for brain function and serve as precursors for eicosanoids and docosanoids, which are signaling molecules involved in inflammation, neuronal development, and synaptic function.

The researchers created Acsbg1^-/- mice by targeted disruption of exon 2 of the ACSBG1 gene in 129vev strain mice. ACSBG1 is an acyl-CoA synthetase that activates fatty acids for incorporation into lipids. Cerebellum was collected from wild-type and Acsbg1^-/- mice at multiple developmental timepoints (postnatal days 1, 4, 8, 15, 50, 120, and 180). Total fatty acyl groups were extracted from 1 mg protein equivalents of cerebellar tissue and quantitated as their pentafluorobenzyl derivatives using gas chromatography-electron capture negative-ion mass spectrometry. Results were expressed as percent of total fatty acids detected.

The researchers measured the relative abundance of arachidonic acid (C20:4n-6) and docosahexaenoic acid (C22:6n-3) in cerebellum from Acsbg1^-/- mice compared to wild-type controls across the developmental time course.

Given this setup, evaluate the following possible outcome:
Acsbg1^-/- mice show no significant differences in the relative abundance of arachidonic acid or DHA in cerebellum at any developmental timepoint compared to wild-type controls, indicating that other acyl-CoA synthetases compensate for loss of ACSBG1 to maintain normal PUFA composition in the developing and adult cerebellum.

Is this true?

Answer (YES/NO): NO